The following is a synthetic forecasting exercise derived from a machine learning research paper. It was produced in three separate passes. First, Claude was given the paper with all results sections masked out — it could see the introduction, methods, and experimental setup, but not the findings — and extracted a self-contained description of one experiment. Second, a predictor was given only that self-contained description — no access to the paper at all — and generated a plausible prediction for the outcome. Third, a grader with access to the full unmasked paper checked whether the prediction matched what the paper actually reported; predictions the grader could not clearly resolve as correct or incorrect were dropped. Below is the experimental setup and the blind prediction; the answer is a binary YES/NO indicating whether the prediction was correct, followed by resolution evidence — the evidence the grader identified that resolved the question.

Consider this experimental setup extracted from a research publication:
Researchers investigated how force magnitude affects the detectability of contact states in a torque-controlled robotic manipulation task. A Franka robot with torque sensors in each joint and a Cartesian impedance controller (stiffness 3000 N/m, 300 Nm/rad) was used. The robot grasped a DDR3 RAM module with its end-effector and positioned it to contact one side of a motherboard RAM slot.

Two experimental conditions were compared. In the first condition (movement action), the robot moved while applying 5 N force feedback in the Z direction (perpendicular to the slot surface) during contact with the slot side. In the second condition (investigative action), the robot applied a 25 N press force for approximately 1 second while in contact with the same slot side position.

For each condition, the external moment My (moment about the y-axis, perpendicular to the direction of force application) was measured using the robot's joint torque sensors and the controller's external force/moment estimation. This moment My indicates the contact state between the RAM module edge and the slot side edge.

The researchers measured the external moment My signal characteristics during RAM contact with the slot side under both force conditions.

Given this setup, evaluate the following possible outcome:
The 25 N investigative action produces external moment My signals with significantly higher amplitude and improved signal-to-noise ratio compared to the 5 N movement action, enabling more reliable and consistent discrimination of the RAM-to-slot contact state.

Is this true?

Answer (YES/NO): YES